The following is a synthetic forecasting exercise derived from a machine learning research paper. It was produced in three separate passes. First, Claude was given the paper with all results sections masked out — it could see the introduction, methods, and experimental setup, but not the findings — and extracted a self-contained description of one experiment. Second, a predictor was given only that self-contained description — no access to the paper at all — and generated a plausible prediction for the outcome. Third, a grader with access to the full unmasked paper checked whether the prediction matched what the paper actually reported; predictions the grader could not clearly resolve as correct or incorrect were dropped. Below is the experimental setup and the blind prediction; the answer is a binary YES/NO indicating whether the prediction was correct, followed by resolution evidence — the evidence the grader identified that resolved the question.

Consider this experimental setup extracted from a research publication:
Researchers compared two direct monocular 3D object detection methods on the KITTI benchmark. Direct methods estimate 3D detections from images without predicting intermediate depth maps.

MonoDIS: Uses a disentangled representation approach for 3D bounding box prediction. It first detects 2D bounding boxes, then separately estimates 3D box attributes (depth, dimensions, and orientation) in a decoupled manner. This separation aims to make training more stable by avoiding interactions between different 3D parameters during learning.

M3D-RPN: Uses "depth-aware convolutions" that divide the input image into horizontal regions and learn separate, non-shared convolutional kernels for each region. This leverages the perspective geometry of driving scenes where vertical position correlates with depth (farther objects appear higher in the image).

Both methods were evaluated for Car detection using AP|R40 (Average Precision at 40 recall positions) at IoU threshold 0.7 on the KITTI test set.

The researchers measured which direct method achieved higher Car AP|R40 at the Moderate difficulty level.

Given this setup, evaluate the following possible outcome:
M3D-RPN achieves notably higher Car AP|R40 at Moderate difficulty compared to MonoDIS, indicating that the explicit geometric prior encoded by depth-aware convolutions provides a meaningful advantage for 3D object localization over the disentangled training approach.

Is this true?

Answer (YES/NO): YES